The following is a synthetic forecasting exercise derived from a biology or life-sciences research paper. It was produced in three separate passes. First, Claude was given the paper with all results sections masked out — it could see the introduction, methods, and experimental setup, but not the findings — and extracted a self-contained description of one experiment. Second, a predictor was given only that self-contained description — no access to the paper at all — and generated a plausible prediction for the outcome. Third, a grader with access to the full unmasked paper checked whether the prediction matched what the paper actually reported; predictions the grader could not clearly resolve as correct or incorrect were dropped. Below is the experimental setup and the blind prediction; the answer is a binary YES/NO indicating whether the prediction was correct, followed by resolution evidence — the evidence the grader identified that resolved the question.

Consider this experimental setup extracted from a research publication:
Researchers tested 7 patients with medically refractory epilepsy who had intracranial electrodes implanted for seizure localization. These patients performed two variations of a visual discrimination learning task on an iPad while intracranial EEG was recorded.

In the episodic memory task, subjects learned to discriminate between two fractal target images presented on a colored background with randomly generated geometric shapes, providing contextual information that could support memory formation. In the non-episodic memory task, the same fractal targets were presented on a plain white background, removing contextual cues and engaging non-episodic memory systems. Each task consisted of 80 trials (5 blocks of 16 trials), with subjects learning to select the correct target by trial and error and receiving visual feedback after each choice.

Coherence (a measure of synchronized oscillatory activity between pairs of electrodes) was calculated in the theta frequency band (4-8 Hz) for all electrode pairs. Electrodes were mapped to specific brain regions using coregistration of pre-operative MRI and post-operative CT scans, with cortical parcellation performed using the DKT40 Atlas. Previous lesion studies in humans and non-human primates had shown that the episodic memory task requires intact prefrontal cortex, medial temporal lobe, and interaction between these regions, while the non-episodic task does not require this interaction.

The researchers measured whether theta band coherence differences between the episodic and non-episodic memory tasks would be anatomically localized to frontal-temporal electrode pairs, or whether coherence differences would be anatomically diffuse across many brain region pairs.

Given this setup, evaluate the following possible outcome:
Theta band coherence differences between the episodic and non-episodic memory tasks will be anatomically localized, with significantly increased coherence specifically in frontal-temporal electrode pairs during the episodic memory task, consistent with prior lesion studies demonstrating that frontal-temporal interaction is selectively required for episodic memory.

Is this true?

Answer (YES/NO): NO